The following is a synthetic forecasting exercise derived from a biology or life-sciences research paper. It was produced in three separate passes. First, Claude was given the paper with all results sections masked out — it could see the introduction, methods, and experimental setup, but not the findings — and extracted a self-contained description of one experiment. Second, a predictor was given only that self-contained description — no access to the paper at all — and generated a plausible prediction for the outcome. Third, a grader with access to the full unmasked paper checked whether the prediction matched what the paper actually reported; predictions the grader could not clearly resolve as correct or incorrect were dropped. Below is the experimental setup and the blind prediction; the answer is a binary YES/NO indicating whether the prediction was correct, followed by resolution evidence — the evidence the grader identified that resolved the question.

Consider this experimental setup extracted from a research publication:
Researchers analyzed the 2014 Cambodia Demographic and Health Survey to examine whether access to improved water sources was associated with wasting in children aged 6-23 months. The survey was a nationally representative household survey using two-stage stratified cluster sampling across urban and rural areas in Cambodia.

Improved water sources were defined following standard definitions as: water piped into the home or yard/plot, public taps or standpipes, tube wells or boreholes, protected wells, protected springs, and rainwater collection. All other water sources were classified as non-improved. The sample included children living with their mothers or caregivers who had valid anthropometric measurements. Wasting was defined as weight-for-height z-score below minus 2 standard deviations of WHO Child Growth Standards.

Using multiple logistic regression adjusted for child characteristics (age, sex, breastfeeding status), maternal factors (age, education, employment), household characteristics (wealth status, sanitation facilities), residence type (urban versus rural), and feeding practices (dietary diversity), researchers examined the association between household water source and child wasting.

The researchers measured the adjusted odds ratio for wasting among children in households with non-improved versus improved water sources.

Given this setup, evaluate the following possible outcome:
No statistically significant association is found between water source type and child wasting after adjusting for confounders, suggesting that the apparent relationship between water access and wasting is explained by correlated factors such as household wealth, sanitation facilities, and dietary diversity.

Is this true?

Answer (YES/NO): YES